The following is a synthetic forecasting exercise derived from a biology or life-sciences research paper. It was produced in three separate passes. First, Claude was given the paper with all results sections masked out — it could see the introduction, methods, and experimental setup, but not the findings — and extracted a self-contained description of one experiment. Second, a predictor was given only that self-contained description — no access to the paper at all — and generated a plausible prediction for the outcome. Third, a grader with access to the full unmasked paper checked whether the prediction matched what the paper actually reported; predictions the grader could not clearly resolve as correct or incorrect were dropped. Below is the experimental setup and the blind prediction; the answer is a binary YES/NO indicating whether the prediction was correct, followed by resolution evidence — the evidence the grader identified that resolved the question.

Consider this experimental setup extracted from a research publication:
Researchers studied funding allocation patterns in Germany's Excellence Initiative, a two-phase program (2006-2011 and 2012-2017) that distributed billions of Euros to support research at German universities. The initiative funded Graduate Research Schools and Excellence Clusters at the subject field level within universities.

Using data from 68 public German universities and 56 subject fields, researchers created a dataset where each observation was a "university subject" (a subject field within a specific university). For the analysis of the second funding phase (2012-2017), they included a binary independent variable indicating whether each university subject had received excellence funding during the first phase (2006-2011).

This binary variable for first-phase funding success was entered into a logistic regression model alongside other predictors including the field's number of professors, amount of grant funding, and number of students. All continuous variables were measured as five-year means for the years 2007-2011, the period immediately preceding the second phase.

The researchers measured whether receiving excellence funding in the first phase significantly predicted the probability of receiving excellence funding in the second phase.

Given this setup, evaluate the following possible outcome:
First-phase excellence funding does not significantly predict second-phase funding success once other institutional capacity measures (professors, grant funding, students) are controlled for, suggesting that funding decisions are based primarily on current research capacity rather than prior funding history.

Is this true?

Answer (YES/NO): NO